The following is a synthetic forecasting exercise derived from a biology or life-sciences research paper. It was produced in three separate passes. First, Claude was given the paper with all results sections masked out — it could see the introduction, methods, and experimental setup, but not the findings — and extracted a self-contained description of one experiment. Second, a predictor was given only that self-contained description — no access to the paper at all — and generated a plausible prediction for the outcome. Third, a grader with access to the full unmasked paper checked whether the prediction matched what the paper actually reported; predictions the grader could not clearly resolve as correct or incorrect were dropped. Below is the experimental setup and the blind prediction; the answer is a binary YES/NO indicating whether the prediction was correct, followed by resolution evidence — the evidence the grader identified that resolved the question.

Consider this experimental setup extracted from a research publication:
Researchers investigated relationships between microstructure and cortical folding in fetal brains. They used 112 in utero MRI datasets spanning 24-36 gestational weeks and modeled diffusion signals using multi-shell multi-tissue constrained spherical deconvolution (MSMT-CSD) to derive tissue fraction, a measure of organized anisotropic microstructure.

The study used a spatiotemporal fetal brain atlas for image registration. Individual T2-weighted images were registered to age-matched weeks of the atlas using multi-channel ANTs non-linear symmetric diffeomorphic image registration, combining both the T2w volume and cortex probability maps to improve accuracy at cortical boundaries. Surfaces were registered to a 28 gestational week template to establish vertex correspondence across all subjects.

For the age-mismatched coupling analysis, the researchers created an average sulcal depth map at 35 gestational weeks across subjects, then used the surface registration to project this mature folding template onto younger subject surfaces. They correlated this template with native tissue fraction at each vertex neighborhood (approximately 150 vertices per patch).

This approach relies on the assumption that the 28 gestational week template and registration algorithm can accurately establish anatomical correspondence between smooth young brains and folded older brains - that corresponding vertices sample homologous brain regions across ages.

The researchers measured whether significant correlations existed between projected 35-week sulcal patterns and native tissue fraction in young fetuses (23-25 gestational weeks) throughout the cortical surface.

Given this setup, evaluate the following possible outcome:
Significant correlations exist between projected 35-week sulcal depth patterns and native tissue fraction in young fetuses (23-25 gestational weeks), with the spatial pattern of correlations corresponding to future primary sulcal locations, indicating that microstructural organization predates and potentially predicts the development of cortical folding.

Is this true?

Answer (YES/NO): YES